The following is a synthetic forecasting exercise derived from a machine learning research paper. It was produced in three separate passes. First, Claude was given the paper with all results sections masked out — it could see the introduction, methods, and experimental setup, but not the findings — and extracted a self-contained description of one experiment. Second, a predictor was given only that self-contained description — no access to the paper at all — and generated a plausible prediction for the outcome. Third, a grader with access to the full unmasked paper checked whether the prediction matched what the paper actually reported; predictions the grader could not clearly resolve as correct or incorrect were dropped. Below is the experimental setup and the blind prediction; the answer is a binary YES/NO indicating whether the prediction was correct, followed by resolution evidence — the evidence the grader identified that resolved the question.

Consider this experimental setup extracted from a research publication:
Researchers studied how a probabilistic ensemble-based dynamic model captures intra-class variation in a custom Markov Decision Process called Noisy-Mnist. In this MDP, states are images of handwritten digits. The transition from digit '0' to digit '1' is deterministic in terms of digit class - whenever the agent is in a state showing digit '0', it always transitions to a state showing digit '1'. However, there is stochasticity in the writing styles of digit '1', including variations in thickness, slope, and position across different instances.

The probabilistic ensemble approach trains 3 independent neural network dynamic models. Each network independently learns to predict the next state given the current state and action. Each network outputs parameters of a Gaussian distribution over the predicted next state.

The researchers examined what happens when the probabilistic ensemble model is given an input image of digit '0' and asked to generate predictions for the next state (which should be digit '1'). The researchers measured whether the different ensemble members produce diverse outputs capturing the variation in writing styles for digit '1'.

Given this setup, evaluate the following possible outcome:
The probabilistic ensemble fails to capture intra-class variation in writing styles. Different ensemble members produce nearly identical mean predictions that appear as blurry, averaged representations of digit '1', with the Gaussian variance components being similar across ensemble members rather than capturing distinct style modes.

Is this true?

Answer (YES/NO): NO